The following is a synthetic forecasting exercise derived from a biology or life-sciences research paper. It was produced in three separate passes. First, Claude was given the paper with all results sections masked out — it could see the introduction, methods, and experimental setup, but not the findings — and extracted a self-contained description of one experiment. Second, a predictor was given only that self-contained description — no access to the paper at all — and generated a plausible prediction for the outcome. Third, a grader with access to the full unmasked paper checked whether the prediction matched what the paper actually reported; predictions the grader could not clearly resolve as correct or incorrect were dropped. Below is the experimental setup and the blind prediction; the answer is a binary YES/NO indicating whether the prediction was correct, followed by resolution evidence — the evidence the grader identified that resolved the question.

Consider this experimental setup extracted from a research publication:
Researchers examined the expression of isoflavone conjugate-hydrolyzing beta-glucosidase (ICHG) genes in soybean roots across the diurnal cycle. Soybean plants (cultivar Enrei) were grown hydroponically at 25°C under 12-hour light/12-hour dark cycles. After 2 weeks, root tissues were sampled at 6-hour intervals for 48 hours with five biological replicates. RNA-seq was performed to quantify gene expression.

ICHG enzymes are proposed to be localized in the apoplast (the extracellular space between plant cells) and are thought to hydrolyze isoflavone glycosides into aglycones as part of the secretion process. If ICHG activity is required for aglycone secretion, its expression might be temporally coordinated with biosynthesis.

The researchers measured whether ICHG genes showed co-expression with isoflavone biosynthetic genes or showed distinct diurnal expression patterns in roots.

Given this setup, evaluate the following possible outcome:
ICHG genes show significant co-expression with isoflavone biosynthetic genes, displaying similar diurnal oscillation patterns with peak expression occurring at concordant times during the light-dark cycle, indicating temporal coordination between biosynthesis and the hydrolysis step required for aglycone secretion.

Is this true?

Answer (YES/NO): NO